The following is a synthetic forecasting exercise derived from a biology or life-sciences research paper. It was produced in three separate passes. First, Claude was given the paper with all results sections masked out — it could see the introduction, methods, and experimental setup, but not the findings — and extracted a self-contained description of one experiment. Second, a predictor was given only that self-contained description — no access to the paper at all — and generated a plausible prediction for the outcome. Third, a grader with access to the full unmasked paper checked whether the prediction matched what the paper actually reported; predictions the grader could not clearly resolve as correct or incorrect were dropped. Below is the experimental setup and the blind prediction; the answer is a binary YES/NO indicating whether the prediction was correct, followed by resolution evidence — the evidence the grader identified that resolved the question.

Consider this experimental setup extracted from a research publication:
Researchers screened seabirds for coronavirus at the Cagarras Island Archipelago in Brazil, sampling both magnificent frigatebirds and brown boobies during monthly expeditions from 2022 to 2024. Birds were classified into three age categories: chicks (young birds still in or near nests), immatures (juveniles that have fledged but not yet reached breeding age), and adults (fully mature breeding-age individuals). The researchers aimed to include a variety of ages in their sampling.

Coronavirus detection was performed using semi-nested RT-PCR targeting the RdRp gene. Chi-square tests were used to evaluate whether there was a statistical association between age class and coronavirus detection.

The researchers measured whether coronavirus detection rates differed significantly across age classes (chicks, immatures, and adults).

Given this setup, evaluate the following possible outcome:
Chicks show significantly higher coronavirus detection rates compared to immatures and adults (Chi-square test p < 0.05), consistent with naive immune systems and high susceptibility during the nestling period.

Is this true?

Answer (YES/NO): NO